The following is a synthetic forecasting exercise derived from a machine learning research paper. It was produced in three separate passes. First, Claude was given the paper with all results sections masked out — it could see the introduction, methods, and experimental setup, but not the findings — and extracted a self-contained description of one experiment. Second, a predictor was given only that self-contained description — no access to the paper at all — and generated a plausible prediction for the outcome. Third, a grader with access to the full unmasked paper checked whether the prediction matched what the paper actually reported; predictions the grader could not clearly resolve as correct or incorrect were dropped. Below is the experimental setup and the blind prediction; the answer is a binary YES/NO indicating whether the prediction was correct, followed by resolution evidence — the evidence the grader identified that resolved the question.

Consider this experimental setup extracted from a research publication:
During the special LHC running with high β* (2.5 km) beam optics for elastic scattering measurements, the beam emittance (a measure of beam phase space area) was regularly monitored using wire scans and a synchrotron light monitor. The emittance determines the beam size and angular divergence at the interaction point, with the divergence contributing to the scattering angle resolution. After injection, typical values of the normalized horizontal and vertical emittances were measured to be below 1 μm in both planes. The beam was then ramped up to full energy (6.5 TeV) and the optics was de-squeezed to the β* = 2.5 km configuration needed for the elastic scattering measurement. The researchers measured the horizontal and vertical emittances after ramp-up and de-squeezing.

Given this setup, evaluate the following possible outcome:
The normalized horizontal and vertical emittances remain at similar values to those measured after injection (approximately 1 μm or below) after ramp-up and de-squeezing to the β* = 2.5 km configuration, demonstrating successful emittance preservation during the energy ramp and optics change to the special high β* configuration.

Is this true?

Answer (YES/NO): NO